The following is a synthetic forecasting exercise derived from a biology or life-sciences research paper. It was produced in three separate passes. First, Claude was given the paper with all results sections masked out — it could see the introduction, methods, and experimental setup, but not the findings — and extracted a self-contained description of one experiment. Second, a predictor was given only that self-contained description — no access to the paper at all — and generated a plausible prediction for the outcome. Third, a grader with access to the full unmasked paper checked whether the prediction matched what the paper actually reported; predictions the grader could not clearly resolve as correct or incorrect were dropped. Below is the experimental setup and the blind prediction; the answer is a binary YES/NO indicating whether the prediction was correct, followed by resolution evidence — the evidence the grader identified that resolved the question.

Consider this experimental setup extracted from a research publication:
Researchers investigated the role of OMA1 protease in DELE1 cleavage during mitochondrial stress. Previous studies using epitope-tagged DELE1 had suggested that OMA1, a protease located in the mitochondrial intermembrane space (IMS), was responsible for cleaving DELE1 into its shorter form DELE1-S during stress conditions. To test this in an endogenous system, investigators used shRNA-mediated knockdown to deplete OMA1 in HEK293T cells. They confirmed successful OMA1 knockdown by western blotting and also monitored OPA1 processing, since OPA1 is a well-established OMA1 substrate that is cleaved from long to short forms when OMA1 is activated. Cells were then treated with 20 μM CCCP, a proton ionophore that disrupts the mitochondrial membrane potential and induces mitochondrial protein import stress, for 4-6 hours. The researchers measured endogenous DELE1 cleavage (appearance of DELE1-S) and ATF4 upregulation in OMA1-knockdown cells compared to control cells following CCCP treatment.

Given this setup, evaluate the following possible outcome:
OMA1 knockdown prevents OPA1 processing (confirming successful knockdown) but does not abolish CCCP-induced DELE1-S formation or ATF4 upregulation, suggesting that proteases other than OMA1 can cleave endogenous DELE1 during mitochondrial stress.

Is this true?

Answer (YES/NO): YES